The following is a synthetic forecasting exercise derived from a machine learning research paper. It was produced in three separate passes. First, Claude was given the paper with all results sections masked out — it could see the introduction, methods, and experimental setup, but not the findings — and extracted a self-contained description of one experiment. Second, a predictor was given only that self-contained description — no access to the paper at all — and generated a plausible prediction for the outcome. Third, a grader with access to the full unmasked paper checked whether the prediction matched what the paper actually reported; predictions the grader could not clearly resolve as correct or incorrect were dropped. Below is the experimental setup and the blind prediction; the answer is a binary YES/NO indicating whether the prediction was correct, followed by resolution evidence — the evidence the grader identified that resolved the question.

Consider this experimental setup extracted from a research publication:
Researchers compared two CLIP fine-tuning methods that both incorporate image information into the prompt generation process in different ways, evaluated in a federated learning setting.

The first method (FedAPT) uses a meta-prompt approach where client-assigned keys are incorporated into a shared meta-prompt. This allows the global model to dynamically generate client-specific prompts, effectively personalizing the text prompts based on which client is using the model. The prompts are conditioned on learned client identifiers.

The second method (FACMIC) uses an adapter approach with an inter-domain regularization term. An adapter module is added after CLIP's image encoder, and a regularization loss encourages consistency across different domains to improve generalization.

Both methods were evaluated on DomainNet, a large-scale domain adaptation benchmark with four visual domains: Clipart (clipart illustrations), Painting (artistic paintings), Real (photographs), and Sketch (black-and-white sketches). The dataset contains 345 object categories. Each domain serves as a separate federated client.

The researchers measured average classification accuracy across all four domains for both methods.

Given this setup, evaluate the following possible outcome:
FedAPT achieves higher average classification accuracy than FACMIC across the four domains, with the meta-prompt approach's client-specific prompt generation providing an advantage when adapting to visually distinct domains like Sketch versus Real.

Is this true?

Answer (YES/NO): YES